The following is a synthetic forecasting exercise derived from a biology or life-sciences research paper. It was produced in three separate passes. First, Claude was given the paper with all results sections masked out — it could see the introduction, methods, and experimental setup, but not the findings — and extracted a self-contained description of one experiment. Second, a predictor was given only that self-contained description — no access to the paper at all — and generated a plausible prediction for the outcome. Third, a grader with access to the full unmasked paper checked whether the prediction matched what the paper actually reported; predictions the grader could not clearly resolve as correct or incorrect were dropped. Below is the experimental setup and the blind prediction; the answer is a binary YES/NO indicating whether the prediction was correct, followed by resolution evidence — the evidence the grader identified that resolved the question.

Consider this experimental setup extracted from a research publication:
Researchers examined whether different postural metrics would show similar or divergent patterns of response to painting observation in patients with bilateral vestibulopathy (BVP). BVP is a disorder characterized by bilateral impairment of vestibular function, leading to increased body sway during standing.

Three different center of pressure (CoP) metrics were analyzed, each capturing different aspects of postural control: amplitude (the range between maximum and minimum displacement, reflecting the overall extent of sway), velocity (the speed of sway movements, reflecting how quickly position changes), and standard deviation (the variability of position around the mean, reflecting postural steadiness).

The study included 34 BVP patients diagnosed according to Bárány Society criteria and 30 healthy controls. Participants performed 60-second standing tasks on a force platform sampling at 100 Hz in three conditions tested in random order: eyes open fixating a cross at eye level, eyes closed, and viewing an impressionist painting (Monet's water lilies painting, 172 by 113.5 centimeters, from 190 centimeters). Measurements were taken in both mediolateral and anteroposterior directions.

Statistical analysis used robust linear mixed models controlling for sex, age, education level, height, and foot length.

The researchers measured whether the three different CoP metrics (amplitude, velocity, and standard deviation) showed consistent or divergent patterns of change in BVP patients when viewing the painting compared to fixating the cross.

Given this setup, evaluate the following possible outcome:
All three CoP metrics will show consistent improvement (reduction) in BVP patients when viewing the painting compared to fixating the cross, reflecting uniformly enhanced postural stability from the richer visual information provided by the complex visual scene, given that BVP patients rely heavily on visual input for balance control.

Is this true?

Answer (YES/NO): NO